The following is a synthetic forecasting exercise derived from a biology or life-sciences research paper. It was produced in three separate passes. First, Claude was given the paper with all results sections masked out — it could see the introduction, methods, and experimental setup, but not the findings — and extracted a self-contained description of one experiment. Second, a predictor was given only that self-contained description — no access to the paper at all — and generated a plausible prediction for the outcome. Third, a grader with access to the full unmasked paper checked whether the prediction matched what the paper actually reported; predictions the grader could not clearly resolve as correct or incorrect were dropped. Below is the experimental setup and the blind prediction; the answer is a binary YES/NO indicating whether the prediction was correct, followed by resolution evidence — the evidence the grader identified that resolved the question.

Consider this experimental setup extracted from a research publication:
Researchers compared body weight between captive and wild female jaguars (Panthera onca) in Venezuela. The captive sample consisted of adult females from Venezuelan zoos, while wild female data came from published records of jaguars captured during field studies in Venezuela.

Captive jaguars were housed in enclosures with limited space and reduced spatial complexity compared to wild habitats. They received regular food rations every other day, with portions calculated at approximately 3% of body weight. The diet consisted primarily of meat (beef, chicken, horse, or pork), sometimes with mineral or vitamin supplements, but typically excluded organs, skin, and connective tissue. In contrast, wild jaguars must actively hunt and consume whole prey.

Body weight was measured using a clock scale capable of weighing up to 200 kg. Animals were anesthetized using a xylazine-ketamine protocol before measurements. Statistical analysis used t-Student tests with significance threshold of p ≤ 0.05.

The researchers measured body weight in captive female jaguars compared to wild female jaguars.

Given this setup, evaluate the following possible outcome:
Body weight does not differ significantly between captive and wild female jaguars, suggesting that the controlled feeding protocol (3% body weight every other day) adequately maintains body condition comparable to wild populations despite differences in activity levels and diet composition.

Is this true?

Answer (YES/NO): YES